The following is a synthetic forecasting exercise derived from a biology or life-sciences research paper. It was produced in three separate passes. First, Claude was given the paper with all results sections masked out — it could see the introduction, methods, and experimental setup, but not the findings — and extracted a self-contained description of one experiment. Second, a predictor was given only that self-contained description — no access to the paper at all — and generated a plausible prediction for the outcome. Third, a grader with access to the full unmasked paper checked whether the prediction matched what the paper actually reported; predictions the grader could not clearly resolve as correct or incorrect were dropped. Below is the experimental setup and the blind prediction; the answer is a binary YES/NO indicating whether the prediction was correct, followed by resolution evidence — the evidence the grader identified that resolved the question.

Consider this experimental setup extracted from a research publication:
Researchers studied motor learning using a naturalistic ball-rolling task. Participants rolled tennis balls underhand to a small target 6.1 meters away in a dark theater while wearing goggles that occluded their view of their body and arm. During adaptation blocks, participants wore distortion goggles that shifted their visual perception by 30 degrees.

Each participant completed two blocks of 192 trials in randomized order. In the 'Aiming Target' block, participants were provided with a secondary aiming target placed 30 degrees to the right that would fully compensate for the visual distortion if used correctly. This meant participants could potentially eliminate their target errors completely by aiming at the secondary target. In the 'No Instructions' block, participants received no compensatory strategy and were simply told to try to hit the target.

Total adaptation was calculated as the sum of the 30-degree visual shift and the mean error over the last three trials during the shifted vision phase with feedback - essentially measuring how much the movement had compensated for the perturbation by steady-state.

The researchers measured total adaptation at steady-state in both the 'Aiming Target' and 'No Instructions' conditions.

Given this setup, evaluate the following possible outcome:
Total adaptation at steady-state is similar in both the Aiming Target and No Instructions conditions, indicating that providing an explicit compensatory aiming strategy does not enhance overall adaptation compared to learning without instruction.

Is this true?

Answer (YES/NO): NO